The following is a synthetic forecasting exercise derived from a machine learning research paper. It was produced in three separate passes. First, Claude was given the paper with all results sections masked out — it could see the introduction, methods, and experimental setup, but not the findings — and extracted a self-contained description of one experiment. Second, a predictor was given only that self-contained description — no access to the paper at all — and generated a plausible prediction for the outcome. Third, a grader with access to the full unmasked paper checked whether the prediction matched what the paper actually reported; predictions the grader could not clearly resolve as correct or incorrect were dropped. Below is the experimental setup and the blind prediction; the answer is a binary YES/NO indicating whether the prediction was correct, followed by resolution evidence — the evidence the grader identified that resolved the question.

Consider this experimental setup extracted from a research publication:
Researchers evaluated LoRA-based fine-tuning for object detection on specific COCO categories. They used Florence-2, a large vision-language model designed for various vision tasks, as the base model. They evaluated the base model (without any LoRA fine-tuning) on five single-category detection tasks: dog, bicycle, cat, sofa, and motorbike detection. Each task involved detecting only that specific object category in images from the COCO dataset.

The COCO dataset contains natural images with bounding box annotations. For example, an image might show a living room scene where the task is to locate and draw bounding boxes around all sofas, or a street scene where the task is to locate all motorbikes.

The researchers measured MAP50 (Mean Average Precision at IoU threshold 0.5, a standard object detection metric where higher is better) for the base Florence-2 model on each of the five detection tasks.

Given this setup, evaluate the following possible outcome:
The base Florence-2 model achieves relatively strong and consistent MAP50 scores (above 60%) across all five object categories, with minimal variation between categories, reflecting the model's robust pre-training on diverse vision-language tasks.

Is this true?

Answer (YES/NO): NO